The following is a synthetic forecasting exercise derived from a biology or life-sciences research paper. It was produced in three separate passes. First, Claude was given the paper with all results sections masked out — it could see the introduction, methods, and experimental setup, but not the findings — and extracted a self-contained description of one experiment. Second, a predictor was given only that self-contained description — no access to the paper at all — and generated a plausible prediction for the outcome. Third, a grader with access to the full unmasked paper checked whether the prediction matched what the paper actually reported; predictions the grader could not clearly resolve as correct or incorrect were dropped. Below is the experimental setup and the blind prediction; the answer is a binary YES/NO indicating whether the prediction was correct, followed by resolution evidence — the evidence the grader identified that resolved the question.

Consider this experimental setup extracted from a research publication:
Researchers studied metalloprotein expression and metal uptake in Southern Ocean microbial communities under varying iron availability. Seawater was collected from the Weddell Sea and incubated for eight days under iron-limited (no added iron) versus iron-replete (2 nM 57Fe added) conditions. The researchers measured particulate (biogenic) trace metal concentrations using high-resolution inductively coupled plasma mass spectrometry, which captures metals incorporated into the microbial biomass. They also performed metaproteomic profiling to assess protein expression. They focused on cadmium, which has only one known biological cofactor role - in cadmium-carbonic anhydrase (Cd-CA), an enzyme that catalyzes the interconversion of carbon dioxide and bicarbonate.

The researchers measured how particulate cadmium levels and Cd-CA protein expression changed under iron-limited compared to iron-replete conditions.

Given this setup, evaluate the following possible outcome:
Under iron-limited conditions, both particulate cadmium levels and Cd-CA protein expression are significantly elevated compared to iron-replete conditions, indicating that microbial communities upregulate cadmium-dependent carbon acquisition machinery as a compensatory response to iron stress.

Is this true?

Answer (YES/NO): NO